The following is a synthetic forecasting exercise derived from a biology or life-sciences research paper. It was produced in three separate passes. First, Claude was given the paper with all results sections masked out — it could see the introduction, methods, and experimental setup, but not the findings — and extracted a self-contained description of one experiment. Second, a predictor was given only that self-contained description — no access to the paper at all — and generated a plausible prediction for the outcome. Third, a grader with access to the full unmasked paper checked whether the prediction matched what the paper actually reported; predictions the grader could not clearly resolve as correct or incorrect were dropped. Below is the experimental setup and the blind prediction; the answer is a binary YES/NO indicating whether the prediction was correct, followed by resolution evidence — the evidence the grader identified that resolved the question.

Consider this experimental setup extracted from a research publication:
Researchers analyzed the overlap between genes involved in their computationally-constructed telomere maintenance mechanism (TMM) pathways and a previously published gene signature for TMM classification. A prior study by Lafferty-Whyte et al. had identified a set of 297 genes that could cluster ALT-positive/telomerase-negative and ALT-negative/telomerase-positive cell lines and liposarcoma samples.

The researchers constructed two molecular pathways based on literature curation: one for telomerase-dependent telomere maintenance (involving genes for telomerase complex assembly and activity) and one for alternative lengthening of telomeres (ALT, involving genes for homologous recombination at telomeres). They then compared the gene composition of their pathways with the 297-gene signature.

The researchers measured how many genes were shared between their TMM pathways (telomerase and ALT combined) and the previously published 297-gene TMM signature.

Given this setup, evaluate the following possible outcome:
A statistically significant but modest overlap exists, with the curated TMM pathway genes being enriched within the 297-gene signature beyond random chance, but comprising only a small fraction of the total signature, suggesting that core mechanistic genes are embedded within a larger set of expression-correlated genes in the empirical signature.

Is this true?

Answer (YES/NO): NO